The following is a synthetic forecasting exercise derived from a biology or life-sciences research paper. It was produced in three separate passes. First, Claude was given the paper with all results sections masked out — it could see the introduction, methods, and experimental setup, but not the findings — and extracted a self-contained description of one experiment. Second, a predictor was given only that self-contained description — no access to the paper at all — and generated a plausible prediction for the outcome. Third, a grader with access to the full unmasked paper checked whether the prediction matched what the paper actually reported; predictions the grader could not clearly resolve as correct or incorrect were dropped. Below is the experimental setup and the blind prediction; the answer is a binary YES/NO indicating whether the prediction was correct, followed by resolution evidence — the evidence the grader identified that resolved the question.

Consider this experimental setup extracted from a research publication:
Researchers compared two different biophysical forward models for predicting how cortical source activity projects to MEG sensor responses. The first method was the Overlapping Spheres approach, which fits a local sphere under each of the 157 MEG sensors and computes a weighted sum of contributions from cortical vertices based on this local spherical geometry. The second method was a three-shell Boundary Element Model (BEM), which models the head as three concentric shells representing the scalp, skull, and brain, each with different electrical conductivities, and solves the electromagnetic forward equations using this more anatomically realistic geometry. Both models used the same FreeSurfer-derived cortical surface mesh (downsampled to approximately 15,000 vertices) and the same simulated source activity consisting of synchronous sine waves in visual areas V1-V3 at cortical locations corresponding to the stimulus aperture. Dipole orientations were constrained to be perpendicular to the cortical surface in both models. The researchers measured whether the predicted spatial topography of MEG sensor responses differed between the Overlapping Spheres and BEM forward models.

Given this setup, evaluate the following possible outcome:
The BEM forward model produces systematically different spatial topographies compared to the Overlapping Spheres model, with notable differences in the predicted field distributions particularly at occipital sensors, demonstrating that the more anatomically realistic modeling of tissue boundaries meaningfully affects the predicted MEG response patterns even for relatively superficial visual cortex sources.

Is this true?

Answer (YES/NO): NO